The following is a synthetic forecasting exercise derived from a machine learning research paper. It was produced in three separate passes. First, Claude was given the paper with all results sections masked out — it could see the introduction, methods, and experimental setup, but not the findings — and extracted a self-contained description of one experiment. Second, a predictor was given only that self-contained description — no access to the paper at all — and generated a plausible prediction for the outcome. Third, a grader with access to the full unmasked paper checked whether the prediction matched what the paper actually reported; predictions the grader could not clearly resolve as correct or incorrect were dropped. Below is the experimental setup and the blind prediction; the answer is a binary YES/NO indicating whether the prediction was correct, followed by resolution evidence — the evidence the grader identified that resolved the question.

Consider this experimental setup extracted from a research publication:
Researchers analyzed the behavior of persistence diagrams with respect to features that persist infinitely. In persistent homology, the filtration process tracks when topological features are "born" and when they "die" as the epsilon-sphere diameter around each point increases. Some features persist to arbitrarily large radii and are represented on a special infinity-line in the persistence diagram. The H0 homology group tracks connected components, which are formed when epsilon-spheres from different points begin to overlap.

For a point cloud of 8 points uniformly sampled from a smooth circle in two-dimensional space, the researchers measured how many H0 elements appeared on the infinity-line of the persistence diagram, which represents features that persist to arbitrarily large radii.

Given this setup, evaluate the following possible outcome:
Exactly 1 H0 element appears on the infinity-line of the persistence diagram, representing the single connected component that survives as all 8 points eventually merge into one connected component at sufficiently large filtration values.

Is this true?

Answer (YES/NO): YES